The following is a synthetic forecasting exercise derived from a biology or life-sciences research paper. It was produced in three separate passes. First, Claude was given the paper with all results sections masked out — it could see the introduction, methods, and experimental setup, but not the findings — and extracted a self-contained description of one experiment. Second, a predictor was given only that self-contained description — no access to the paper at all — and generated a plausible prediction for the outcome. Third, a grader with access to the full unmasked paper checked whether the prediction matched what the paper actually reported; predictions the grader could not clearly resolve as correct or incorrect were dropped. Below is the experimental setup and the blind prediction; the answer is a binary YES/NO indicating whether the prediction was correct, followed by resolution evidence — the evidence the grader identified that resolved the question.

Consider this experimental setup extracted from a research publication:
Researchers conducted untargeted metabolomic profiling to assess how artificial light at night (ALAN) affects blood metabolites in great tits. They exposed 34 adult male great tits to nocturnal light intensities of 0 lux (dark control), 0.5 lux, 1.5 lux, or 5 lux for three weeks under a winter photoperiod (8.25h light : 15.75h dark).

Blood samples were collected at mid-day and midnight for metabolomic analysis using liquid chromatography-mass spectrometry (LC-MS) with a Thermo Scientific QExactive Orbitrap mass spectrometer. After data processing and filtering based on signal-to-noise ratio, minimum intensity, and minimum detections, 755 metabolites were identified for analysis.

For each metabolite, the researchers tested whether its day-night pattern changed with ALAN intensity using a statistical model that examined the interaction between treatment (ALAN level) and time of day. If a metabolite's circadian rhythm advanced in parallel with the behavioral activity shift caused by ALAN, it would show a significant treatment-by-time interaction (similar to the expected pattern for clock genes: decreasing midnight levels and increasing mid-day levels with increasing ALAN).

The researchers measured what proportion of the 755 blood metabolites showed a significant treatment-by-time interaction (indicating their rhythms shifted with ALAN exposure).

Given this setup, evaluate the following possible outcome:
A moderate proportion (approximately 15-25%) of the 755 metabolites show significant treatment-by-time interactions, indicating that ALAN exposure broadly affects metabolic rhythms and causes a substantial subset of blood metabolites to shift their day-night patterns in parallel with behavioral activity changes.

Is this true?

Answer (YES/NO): NO